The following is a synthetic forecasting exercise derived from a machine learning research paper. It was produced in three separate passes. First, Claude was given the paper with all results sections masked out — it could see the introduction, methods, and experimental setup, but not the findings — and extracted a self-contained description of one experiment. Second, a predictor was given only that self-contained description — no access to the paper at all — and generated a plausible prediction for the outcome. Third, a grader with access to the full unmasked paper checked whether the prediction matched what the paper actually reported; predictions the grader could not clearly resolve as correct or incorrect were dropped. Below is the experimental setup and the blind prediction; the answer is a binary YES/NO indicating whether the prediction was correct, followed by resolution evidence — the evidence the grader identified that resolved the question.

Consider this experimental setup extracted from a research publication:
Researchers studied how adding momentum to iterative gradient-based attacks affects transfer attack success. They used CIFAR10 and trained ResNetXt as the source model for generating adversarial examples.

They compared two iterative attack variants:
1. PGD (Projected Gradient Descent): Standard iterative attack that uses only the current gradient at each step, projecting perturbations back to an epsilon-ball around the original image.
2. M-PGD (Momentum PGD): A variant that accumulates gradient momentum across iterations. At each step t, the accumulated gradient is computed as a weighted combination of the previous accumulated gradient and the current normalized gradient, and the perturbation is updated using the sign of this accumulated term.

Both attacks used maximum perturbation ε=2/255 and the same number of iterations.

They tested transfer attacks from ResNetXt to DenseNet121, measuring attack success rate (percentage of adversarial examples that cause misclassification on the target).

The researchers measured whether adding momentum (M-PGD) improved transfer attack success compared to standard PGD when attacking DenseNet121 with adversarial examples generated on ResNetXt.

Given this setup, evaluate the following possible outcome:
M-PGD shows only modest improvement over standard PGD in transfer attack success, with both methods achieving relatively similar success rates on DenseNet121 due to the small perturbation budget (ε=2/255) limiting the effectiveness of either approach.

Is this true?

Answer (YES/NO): NO